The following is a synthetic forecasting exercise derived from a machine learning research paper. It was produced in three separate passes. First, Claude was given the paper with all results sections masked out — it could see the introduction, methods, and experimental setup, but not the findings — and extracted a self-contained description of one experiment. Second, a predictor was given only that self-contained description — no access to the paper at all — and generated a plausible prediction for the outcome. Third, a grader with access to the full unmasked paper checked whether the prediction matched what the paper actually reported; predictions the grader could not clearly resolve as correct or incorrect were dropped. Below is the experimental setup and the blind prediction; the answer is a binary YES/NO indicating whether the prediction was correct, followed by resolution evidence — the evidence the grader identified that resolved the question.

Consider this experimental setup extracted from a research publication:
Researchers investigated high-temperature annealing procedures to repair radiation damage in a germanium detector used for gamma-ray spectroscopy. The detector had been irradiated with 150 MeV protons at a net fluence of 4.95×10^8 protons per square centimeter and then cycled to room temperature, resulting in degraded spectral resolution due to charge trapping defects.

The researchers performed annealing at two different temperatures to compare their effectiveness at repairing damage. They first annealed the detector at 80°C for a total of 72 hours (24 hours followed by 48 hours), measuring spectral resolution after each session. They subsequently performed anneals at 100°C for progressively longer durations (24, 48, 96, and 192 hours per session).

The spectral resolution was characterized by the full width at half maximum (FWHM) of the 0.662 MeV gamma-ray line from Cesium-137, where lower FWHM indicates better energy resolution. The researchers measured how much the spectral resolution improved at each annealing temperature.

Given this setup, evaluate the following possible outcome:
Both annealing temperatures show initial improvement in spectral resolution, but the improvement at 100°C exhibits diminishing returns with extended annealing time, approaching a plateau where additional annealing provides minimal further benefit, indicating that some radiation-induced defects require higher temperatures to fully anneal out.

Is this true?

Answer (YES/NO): NO